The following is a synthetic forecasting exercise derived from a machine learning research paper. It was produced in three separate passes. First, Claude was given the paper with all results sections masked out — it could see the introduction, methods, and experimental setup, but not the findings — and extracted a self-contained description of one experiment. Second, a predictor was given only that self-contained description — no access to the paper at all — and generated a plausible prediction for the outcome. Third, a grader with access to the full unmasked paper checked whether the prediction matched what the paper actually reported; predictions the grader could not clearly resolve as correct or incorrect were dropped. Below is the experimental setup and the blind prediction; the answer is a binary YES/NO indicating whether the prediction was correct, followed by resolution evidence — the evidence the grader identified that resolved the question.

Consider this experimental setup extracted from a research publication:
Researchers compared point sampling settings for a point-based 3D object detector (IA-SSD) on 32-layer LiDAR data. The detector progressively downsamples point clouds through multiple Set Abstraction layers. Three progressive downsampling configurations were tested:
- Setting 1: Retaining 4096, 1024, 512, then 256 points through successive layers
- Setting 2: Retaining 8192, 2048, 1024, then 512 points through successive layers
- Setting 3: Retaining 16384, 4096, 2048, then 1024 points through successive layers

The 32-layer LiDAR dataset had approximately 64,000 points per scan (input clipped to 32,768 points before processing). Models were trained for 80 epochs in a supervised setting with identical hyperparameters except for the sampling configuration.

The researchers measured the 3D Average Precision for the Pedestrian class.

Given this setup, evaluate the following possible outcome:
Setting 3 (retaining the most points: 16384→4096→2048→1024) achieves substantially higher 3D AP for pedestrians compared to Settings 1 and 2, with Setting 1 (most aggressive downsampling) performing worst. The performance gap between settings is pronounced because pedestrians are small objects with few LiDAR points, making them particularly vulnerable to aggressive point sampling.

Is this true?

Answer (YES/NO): NO